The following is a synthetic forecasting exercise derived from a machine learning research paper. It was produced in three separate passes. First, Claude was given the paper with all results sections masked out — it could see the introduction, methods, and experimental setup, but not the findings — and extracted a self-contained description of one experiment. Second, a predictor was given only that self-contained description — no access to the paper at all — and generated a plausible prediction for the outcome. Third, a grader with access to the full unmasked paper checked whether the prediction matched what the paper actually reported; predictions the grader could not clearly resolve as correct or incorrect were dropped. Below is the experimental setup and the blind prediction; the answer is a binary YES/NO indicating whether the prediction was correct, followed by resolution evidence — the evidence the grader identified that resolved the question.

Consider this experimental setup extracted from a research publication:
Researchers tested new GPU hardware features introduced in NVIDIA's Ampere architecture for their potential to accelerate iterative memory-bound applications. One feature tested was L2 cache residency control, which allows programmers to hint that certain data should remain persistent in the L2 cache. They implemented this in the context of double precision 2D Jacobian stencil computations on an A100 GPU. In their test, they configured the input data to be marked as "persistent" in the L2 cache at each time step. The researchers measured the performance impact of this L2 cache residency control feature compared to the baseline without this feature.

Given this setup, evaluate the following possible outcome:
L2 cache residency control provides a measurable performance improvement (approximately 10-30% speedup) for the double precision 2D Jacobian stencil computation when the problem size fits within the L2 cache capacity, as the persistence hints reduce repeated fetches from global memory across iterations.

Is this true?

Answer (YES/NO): NO